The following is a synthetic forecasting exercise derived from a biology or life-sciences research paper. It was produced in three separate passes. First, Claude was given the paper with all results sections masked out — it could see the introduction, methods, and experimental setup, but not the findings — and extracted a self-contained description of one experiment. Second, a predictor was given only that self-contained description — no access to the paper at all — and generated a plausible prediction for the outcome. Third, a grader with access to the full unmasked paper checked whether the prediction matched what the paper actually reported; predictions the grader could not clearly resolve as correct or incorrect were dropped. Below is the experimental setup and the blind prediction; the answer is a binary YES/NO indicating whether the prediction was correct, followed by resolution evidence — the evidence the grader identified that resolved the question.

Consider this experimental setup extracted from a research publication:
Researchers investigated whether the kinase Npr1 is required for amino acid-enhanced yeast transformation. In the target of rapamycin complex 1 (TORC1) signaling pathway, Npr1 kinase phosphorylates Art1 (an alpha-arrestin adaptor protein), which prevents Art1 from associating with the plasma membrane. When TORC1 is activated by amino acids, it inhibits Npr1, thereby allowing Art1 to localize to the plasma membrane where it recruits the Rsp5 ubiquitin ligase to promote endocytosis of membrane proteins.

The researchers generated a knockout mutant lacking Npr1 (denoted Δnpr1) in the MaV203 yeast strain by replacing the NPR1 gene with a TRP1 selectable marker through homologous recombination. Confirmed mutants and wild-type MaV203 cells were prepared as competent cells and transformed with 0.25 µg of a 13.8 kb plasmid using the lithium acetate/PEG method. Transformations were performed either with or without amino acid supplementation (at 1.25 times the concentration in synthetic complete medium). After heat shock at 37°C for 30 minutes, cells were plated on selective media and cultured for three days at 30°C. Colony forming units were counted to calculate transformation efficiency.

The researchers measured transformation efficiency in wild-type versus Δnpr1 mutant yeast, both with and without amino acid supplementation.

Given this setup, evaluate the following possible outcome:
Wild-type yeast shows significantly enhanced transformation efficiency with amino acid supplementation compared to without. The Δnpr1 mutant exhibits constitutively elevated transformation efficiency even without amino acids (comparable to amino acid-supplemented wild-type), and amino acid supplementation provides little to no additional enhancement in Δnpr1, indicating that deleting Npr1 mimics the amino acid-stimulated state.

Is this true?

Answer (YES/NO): NO